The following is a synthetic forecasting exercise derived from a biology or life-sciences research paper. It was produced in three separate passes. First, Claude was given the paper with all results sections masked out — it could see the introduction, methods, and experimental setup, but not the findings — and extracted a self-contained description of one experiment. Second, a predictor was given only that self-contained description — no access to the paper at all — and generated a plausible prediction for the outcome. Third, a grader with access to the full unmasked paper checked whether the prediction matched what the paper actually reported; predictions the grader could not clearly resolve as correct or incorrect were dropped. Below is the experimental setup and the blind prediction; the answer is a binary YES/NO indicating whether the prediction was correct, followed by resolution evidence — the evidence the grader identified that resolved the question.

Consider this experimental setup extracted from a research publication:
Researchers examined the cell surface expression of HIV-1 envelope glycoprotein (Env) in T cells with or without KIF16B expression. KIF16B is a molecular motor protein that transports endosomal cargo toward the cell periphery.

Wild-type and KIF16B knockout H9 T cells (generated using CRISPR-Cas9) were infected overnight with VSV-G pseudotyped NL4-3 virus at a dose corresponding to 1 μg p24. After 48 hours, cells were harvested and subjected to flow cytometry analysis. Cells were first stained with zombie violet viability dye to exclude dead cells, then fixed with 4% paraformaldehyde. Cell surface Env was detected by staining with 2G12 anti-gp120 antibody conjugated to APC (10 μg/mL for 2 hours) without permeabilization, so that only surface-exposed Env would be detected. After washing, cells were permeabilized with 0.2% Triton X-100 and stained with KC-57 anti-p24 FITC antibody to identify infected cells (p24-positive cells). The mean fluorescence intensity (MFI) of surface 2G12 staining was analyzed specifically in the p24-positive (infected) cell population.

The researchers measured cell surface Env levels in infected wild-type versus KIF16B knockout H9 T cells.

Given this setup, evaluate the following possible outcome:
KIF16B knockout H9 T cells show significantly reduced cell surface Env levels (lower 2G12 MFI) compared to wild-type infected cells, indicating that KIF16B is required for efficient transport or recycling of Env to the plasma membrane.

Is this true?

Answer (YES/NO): YES